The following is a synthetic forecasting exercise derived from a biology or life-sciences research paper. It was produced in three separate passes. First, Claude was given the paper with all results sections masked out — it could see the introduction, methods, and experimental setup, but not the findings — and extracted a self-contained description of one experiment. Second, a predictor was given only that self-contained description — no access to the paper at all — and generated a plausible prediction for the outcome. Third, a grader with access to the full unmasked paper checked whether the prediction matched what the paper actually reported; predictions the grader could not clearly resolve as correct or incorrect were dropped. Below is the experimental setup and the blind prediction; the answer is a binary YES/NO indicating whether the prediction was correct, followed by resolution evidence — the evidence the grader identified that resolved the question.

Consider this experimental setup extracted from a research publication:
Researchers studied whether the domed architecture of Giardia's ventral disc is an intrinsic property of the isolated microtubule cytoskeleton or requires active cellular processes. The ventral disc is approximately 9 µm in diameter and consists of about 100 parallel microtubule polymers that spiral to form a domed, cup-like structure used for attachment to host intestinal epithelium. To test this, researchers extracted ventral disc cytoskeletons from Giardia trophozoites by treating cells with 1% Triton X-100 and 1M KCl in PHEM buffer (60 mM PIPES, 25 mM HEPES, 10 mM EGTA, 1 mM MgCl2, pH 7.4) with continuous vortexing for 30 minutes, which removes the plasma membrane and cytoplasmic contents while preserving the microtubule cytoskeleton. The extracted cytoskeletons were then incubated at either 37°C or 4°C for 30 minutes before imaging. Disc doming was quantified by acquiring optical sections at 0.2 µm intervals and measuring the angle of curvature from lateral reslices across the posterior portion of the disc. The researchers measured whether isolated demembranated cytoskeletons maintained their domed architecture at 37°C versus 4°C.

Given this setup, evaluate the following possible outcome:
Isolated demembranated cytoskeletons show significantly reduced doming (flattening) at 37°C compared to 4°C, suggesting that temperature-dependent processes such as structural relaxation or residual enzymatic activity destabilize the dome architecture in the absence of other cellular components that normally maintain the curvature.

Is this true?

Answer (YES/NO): NO